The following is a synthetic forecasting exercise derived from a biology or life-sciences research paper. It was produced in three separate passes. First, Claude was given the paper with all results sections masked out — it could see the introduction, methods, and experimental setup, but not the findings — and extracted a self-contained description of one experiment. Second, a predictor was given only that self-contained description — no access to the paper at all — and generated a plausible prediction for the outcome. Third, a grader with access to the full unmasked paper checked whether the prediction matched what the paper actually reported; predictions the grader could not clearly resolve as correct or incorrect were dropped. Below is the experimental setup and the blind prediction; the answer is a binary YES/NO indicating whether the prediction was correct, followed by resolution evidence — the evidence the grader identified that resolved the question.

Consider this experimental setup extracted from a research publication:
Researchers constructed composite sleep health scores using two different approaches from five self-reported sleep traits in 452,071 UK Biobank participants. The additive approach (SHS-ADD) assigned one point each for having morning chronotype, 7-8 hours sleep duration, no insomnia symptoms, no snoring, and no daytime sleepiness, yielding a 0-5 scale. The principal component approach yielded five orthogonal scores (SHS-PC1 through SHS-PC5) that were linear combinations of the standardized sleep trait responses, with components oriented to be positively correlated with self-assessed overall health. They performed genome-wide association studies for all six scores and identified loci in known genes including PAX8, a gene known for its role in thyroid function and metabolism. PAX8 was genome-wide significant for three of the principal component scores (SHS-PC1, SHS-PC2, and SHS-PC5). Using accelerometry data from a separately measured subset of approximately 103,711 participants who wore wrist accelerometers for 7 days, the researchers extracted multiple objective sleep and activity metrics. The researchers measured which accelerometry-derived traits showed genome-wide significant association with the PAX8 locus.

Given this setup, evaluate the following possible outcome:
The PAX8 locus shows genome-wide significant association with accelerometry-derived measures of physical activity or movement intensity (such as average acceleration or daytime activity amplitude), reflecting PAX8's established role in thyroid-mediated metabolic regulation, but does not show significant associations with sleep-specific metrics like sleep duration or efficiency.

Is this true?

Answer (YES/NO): NO